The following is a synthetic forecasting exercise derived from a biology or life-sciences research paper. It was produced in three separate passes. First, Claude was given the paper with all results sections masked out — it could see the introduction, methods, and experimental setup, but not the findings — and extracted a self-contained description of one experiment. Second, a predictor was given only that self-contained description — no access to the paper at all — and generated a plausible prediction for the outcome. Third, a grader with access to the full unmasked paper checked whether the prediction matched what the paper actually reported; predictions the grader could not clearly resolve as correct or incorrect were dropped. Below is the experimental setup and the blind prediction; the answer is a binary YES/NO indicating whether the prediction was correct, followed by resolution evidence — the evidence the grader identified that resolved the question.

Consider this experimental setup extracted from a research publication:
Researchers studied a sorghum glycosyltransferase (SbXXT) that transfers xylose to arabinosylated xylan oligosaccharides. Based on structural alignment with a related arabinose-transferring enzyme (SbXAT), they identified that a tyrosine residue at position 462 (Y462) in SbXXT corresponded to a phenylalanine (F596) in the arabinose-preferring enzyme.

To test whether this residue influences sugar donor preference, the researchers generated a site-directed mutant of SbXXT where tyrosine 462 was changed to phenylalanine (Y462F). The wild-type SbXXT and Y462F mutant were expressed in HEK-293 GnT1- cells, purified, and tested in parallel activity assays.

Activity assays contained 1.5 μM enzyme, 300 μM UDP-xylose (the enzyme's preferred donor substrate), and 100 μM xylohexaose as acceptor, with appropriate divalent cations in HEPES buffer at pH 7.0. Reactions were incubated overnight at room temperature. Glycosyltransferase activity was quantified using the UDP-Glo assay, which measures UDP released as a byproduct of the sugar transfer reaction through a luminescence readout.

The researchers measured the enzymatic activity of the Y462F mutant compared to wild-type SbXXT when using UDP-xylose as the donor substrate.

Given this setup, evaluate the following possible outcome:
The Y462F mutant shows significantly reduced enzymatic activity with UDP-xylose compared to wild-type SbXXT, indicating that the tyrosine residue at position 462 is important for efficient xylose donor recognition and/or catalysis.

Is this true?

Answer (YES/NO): YES